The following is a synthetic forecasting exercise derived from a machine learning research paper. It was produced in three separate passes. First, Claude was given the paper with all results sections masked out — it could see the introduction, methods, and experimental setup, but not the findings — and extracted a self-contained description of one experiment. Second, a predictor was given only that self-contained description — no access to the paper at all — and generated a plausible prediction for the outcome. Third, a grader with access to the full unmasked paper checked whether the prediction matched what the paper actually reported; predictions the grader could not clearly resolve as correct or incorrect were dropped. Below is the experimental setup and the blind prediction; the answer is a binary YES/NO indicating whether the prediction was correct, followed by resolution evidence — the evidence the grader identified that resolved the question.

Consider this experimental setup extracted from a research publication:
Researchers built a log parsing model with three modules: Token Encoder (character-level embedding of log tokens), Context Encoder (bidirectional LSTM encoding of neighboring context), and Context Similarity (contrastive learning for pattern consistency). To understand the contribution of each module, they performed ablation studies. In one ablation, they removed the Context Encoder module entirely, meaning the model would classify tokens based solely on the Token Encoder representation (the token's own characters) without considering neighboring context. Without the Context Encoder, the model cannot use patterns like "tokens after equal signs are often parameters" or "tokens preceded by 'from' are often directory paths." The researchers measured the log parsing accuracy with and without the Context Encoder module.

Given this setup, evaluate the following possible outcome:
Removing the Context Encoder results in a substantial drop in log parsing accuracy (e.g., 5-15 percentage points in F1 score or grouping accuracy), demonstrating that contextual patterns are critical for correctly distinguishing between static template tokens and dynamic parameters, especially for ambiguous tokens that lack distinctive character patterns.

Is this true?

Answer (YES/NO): NO